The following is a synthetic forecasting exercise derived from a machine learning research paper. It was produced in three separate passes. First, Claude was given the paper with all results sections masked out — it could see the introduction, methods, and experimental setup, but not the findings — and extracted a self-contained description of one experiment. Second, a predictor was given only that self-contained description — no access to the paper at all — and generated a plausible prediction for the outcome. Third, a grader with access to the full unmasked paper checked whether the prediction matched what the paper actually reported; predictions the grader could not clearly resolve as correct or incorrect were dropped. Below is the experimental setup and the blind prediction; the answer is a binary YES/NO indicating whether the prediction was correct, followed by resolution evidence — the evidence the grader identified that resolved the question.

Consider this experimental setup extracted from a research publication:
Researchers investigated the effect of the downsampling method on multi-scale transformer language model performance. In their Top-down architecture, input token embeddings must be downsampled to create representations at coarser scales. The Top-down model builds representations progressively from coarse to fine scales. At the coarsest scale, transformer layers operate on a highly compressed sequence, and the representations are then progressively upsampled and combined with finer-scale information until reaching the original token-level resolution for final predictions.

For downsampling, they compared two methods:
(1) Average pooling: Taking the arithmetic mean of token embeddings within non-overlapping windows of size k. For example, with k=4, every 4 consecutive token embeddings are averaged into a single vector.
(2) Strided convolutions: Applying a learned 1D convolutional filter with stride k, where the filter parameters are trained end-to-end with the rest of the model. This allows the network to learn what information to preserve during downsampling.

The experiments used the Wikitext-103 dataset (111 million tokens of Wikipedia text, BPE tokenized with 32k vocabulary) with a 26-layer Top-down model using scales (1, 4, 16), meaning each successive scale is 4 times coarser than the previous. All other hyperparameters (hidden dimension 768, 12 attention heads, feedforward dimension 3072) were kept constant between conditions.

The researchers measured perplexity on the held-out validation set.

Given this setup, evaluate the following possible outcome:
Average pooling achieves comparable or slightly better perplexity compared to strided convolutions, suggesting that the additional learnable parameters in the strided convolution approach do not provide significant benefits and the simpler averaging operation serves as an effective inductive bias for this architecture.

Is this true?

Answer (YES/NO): YES